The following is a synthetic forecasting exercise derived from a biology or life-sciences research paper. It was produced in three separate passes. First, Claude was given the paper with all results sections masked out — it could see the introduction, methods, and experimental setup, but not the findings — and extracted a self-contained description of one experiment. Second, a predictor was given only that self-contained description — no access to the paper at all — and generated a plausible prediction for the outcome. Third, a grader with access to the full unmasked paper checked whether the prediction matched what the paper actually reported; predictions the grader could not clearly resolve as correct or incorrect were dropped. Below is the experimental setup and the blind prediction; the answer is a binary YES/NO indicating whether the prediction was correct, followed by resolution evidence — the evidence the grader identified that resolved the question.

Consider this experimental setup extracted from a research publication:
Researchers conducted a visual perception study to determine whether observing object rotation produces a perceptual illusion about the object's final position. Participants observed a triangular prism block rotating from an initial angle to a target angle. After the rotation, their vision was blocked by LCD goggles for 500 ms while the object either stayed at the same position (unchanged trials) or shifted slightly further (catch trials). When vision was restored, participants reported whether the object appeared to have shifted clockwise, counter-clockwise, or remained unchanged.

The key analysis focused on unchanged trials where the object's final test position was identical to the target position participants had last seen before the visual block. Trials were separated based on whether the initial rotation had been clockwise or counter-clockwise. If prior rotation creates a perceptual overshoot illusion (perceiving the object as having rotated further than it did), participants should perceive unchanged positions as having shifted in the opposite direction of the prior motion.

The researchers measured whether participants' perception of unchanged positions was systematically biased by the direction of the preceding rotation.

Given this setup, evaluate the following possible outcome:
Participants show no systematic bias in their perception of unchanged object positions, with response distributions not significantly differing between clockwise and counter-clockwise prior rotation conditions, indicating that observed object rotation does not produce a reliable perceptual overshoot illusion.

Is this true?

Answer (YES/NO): YES